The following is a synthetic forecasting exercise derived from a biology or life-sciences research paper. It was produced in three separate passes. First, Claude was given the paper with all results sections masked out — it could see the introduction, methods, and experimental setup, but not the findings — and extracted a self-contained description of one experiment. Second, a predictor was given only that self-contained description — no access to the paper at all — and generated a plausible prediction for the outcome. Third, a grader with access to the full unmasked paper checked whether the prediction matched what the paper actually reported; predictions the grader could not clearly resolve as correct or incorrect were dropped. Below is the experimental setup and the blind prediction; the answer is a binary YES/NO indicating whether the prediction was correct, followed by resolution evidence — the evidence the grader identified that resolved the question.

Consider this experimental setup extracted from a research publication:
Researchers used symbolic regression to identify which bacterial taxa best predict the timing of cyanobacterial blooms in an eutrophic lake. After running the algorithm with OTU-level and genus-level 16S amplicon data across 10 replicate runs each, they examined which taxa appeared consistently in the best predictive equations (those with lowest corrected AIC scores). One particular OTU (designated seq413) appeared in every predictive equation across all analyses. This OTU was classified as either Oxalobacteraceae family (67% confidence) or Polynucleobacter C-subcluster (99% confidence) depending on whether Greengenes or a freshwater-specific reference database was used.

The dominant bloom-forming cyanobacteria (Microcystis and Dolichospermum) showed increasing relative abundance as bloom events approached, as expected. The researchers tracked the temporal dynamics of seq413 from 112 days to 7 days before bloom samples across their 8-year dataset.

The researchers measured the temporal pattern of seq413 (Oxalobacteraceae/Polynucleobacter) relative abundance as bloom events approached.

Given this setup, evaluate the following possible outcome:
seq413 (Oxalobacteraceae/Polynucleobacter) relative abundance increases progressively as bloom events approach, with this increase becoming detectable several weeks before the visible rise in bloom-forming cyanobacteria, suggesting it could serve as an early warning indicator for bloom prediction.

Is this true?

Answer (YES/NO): NO